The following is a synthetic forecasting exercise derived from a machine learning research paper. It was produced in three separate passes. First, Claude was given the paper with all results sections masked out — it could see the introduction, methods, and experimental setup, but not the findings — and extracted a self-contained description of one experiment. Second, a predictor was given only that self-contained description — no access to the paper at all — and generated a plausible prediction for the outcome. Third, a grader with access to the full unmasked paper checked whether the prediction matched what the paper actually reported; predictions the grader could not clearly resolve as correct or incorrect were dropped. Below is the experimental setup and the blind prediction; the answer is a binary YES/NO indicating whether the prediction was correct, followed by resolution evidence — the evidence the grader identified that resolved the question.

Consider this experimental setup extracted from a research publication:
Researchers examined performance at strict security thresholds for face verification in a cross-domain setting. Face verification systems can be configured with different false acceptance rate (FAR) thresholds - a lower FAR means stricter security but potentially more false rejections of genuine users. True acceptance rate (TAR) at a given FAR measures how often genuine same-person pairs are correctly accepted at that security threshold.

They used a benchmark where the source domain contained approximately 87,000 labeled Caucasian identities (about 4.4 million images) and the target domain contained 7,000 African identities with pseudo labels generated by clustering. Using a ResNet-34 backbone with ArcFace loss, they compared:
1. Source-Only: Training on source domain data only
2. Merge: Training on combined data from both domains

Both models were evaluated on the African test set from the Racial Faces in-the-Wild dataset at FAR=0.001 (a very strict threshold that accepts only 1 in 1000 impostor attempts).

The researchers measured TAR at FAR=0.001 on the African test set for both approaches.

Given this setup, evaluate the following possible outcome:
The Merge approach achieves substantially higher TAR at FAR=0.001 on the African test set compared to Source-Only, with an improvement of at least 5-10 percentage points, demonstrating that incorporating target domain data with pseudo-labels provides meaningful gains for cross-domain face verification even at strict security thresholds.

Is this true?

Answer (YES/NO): NO